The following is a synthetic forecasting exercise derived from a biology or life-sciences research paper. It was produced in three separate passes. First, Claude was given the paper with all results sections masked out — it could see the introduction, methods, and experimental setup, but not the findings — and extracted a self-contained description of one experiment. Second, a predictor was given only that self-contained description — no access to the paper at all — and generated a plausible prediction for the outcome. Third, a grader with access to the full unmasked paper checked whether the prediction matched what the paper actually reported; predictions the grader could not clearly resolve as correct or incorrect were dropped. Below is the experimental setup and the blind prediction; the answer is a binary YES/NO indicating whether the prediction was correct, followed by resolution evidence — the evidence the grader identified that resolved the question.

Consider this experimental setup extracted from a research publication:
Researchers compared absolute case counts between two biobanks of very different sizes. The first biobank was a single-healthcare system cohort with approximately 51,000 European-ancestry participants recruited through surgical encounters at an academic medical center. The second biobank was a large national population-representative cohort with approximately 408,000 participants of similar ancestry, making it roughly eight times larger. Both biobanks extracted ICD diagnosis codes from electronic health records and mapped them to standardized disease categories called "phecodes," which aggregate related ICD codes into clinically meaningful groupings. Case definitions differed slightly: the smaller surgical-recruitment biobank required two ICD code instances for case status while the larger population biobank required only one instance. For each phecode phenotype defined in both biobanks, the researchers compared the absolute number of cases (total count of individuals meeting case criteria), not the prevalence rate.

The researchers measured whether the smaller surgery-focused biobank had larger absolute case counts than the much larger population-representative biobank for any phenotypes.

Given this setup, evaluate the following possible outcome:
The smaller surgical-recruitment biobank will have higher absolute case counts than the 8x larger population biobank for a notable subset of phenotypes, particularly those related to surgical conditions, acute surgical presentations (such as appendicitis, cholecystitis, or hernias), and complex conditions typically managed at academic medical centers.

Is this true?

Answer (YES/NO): NO